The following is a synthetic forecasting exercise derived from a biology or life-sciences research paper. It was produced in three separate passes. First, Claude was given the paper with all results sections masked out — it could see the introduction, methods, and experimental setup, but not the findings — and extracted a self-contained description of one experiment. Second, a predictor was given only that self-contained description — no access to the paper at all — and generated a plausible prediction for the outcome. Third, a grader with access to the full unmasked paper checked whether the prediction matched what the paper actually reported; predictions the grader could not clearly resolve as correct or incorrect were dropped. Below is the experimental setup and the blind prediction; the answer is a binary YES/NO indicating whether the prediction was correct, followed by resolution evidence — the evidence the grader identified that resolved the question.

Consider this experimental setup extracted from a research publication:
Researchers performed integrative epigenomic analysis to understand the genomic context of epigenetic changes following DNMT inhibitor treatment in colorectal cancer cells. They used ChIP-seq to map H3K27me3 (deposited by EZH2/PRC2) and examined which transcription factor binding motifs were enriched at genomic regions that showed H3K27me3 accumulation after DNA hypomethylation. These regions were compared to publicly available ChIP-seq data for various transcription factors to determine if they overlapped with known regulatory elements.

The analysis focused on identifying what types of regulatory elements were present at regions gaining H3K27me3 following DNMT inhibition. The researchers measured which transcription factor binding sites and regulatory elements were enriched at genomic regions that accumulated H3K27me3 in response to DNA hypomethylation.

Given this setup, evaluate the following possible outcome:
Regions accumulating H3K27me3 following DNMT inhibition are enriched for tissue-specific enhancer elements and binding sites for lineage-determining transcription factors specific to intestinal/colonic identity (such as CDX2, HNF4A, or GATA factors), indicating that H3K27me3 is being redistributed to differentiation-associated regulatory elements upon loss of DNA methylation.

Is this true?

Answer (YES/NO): NO